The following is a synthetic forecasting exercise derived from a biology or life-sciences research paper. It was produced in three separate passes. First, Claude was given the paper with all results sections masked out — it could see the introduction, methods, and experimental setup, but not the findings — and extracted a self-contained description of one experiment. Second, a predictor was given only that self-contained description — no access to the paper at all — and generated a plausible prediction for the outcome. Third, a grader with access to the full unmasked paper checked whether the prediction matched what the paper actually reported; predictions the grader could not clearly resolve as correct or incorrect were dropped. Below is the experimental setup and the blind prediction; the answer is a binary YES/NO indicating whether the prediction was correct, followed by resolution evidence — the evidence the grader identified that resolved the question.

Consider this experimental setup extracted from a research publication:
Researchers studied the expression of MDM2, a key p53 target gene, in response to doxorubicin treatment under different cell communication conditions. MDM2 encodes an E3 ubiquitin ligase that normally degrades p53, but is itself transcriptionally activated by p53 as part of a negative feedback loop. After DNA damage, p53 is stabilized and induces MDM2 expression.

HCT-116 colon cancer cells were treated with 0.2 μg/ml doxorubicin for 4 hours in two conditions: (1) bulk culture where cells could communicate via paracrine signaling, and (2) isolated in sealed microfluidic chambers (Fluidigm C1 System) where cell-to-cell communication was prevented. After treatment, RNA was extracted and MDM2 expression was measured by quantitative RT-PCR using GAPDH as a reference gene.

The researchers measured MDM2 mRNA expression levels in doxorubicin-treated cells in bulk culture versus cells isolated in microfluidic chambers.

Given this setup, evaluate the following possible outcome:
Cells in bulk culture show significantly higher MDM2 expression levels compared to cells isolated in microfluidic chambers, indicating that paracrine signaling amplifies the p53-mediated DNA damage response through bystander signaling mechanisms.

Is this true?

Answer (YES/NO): YES